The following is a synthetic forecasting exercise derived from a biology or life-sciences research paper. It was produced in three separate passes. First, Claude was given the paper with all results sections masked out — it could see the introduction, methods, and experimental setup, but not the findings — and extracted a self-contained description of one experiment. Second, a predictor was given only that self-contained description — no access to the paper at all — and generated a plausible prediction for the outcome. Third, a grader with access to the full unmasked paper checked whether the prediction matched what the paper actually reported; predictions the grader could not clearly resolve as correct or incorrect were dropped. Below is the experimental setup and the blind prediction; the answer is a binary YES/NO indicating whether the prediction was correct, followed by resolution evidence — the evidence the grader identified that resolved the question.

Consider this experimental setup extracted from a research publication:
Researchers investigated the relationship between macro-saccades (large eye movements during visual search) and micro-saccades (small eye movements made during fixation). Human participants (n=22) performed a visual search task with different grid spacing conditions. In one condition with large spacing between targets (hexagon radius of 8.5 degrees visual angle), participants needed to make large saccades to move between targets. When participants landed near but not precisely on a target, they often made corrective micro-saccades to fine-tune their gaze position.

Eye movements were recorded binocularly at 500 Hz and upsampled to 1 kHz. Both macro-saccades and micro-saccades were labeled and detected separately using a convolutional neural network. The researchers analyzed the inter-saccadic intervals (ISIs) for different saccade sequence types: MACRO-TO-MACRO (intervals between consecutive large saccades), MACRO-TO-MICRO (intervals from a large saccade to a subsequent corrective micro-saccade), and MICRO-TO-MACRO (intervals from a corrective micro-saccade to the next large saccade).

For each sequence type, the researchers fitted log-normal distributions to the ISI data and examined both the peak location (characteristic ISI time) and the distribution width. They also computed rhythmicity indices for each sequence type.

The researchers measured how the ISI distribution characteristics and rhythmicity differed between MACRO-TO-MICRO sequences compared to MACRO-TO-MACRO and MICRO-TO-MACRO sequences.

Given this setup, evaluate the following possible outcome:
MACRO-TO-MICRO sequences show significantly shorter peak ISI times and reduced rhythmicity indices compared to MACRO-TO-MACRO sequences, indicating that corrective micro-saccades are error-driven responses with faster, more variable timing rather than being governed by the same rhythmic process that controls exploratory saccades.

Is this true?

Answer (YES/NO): NO